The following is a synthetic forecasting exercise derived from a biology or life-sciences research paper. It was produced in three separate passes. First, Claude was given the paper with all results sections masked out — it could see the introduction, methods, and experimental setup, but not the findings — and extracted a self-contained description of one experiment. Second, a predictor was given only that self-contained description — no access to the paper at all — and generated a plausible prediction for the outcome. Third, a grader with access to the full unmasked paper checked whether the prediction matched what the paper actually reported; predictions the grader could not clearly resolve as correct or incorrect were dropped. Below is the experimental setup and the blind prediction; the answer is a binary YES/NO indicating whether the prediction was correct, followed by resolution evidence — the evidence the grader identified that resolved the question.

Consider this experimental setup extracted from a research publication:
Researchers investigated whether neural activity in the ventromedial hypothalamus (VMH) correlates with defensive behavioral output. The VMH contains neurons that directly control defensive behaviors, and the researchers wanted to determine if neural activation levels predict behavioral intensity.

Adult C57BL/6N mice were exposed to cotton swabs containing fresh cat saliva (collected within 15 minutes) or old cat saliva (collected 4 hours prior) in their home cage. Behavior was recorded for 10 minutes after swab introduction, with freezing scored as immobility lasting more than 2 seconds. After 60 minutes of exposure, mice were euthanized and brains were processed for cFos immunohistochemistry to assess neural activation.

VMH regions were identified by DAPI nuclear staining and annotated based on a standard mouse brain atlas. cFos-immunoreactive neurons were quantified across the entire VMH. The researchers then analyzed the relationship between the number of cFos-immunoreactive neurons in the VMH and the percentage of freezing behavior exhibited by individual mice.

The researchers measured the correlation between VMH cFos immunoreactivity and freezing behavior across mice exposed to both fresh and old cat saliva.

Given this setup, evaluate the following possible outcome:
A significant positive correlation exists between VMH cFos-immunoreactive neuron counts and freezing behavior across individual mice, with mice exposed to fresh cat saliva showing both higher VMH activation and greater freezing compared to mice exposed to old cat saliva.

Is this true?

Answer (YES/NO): NO